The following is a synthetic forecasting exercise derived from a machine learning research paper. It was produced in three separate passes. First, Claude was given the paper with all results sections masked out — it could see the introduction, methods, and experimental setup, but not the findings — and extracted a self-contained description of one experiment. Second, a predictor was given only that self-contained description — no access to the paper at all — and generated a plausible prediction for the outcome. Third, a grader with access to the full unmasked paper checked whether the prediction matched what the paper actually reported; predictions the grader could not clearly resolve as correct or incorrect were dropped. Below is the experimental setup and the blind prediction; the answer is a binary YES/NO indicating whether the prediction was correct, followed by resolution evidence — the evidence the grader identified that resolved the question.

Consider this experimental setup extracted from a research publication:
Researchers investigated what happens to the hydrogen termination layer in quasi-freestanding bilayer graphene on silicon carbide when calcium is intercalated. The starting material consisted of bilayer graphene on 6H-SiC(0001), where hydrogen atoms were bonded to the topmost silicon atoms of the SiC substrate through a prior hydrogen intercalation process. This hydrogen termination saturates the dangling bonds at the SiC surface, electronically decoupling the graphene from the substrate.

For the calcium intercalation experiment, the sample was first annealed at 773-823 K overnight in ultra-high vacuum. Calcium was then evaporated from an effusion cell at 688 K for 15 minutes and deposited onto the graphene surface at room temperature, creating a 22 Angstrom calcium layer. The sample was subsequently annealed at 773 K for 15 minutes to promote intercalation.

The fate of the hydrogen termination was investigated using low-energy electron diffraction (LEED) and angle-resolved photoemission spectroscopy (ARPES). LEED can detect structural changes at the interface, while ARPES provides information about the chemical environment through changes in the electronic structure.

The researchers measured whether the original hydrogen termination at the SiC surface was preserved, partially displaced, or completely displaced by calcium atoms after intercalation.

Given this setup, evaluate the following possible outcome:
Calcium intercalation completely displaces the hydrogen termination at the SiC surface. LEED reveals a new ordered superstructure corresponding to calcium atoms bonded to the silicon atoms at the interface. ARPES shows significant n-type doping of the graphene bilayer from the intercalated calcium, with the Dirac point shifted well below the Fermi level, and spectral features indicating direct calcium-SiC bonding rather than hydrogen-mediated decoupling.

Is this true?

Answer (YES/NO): NO